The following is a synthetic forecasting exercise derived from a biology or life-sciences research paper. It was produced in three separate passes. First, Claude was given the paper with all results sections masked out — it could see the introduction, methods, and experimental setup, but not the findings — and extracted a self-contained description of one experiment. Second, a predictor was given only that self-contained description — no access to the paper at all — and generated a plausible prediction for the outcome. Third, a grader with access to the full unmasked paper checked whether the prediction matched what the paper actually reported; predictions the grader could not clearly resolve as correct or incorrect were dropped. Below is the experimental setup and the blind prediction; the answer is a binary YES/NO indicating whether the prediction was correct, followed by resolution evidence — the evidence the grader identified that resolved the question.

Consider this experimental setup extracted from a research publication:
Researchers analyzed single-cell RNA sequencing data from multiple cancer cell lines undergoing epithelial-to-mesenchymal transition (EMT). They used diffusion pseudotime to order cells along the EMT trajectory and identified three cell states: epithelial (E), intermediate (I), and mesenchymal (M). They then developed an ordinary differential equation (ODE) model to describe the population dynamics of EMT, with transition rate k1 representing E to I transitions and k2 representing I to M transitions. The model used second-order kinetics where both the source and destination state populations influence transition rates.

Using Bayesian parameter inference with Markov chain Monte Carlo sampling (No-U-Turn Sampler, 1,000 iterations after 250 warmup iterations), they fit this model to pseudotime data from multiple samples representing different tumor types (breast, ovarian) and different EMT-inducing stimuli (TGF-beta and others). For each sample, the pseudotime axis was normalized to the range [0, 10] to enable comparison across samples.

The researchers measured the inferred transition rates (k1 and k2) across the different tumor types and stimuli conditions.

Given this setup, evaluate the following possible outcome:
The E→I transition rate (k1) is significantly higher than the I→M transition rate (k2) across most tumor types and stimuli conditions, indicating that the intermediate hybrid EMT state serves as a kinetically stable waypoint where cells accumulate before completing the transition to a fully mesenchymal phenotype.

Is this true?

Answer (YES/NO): NO